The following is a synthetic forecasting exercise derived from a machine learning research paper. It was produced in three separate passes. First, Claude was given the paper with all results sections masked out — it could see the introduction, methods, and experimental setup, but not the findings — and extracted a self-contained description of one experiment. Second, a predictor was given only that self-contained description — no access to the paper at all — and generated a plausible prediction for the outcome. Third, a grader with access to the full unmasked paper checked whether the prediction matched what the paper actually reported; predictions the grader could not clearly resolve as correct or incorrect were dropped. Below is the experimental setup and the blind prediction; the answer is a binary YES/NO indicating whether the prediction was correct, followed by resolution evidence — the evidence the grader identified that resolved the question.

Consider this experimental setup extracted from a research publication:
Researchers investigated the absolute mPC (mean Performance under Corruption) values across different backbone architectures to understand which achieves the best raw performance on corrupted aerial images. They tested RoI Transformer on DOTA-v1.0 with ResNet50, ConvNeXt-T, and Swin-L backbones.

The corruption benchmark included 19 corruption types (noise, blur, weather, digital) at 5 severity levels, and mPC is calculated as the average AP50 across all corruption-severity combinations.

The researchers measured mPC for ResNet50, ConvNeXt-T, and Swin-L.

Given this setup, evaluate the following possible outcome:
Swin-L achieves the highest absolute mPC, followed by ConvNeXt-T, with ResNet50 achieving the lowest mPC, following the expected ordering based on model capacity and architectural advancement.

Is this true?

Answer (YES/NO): NO